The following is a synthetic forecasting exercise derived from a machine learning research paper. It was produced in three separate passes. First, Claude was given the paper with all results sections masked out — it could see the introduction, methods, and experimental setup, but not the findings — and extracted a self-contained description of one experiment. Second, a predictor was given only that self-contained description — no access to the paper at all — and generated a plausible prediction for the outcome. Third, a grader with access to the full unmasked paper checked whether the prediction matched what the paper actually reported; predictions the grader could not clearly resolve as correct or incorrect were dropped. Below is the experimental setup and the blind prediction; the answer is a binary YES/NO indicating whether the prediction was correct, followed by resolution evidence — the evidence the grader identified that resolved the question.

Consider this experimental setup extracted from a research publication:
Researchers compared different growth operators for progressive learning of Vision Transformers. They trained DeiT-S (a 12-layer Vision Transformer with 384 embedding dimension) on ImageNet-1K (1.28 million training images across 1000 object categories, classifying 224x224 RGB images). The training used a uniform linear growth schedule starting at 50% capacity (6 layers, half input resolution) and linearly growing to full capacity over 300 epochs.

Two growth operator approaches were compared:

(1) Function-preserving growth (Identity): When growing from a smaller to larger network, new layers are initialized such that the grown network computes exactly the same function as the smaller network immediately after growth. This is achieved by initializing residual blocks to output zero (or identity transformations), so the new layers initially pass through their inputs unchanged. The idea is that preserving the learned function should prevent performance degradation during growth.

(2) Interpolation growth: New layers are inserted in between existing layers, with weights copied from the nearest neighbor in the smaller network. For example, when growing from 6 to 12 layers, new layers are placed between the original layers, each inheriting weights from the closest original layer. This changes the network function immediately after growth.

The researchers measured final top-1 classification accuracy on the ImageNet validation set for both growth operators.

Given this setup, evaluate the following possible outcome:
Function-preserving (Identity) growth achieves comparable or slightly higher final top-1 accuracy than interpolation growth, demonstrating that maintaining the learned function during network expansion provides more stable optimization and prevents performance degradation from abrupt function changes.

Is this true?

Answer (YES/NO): NO